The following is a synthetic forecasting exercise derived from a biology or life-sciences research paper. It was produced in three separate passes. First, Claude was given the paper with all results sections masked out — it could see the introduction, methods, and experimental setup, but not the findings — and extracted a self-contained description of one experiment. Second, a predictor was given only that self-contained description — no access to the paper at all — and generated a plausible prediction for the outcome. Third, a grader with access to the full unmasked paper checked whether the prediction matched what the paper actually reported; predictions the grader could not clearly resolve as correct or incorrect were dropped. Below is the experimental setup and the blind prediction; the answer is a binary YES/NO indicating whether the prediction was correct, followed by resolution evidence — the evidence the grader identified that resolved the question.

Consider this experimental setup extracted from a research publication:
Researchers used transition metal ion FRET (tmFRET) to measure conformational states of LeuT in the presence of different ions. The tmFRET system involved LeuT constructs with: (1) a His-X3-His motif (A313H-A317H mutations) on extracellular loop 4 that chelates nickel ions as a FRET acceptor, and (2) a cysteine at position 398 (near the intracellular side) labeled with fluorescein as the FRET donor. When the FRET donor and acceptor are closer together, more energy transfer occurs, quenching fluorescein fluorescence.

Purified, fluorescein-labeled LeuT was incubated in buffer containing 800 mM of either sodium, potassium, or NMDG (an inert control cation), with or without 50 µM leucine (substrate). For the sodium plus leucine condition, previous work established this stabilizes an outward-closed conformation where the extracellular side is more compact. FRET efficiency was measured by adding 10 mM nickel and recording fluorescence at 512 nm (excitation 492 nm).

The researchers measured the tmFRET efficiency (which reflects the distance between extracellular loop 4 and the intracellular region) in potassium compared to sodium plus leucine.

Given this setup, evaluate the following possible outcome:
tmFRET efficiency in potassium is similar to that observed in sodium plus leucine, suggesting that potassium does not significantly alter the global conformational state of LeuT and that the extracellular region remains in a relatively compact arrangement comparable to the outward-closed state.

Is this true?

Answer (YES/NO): NO